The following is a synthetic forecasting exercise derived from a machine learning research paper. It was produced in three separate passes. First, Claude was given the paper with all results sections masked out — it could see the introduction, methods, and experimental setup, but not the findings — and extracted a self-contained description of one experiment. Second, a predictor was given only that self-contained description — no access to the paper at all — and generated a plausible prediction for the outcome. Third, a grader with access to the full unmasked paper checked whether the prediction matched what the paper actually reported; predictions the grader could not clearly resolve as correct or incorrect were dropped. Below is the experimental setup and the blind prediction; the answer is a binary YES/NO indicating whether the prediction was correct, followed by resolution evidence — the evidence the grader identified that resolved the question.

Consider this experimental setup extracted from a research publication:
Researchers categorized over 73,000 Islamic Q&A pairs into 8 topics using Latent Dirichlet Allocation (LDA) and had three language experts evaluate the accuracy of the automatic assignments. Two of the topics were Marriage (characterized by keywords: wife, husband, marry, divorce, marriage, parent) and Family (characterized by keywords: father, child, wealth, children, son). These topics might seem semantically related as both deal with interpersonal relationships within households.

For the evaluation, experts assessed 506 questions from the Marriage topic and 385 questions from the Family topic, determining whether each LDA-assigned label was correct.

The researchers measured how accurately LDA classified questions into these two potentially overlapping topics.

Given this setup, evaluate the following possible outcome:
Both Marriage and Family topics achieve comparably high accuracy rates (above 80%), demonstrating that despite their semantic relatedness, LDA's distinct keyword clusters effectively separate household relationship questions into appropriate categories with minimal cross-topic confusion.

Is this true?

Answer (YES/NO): NO